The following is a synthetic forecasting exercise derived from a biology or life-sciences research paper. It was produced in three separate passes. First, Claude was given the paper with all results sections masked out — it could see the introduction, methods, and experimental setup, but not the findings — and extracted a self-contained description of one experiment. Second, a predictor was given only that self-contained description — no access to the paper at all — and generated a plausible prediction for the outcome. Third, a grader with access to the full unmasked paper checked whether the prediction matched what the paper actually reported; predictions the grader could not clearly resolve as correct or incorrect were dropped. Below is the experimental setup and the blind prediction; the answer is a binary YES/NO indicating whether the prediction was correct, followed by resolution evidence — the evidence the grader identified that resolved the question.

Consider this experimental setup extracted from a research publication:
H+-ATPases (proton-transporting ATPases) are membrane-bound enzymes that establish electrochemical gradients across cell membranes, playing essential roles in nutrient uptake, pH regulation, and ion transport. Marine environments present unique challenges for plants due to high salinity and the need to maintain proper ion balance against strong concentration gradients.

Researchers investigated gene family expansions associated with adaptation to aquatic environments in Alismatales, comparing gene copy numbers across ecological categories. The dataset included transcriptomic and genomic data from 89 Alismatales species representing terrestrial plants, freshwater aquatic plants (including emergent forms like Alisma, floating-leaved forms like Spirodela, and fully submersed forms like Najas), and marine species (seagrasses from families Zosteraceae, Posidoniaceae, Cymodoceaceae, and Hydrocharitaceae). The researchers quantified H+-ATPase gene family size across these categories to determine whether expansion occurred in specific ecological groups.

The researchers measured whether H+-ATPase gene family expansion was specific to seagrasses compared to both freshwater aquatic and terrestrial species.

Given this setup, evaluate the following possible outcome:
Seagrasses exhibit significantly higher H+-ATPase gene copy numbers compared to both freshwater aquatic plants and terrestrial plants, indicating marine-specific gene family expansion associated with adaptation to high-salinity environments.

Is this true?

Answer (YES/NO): YES